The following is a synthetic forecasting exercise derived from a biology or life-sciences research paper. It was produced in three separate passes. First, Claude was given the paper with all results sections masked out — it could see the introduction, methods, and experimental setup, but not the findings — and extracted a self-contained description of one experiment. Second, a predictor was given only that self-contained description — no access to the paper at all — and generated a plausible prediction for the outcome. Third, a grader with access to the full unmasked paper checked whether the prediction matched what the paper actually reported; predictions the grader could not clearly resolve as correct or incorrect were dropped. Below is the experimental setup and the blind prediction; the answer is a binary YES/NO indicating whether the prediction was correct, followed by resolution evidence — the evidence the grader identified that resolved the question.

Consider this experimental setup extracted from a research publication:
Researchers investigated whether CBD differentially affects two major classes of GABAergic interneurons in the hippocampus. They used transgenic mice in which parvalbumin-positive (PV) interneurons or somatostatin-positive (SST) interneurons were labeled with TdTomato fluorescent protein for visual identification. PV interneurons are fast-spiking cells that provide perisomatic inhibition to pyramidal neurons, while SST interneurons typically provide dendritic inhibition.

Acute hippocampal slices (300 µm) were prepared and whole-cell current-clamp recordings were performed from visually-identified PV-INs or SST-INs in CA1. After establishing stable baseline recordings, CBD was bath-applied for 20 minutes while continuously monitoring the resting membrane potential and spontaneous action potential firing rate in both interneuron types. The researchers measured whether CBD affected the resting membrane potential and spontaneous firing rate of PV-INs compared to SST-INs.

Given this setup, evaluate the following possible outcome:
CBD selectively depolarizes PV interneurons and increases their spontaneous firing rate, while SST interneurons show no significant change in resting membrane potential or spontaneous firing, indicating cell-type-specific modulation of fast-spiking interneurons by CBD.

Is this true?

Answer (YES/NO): NO